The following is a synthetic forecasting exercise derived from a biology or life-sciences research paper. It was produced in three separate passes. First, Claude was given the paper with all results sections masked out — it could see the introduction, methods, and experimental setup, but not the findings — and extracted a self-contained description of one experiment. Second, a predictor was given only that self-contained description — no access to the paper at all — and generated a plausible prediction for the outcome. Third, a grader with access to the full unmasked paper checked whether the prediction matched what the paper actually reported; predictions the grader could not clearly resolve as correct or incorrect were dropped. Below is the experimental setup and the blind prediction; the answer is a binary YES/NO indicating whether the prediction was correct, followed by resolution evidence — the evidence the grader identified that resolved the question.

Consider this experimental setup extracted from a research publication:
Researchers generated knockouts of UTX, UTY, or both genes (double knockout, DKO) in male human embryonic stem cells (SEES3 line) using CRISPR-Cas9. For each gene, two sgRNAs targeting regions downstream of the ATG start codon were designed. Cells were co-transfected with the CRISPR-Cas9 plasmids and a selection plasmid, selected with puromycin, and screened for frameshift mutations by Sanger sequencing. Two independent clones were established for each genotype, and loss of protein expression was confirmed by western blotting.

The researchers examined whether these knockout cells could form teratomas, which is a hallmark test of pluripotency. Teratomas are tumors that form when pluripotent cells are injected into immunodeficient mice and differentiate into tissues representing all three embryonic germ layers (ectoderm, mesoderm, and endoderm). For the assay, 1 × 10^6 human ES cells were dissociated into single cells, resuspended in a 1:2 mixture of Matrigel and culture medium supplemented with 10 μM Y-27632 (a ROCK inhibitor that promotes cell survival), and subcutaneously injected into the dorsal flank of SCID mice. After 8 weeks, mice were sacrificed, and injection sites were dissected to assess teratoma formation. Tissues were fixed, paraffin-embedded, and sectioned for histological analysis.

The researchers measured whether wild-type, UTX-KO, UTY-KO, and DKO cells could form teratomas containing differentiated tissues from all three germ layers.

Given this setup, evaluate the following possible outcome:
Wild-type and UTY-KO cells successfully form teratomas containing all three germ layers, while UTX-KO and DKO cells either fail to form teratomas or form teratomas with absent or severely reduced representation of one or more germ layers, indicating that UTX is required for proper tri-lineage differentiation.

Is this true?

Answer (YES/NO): NO